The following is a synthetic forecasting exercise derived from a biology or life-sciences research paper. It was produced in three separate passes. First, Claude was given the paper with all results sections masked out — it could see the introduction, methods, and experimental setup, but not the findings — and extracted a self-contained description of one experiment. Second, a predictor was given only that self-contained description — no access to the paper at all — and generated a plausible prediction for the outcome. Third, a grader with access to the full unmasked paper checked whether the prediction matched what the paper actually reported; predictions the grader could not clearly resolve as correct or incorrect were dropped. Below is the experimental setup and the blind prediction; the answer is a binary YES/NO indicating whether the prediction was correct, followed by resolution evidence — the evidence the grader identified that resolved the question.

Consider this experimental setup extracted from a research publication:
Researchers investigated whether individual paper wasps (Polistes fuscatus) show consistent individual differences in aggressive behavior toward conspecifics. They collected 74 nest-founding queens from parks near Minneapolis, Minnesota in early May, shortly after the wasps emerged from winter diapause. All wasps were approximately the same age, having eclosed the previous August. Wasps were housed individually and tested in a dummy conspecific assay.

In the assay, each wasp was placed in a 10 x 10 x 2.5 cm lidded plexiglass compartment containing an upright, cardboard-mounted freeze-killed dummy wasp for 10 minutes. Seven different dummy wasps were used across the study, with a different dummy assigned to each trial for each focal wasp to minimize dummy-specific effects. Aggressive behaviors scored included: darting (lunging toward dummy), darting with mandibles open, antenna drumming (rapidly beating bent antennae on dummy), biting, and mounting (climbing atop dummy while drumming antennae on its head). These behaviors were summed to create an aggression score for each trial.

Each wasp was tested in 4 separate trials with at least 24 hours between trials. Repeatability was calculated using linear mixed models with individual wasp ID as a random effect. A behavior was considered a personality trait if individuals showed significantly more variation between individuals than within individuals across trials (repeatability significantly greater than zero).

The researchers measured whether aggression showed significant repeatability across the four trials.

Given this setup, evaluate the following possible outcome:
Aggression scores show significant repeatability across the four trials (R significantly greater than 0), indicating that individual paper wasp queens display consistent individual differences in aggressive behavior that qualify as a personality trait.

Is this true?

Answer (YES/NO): YES